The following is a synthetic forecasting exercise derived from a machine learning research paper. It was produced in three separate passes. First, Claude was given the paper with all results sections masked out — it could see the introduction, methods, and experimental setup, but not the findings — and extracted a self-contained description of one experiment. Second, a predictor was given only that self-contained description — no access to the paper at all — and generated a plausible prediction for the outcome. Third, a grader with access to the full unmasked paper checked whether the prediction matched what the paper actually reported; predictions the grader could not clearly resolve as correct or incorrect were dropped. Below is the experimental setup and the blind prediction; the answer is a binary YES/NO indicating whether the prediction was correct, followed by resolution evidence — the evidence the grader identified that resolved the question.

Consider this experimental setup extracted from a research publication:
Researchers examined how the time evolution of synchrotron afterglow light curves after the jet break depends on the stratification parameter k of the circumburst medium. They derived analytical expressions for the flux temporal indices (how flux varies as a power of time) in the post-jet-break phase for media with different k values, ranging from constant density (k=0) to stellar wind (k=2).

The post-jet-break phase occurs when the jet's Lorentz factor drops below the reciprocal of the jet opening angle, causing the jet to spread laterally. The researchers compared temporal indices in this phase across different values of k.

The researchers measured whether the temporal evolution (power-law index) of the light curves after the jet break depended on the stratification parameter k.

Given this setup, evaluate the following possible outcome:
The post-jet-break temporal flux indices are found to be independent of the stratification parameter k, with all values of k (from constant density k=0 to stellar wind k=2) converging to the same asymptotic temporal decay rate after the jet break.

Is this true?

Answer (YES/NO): YES